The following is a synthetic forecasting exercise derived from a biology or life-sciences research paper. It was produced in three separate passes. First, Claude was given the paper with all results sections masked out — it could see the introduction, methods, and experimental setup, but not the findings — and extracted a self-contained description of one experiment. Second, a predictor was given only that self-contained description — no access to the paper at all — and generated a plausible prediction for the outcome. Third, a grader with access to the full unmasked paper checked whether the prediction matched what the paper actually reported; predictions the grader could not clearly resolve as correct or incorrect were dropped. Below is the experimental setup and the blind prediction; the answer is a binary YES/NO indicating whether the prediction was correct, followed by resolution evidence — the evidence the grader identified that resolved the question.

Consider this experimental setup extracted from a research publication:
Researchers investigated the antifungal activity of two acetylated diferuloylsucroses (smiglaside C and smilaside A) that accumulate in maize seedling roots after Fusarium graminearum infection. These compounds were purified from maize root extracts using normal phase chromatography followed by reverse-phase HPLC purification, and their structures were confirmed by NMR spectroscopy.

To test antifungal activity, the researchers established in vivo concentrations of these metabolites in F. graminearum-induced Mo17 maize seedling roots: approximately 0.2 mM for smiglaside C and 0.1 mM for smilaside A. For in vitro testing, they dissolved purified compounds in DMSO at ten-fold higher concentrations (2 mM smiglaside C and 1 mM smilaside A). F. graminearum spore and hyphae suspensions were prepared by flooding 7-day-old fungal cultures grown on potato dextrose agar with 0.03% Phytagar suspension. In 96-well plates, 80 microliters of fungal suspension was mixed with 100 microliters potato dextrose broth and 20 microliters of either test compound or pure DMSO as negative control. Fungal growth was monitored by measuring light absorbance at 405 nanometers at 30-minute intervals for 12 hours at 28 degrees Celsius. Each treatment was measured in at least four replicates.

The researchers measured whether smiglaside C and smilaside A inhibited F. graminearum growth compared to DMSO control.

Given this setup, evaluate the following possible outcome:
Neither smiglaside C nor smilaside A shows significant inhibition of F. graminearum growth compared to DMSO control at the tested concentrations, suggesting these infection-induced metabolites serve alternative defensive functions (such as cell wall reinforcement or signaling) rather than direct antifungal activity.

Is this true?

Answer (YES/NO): NO